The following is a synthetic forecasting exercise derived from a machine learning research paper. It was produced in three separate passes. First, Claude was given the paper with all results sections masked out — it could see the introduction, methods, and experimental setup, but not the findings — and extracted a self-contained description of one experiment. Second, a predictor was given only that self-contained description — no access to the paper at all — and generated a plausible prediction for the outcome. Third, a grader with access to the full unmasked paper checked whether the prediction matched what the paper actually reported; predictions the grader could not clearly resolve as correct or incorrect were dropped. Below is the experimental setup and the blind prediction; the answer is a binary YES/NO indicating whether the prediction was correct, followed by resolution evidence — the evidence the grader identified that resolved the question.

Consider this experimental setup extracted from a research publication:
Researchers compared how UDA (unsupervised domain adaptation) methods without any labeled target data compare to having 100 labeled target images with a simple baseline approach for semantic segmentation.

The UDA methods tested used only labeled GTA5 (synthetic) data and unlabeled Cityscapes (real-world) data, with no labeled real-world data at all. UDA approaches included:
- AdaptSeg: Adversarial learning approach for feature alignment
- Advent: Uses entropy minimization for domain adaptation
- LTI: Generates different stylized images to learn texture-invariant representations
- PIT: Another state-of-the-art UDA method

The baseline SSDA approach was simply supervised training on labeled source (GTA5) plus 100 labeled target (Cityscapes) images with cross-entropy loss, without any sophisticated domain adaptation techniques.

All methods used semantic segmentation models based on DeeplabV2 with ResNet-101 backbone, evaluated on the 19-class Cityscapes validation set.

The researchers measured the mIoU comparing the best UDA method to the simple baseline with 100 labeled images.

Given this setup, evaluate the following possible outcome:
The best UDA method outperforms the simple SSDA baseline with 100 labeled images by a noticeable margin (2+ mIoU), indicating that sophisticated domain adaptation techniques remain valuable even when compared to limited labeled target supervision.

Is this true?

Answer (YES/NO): NO